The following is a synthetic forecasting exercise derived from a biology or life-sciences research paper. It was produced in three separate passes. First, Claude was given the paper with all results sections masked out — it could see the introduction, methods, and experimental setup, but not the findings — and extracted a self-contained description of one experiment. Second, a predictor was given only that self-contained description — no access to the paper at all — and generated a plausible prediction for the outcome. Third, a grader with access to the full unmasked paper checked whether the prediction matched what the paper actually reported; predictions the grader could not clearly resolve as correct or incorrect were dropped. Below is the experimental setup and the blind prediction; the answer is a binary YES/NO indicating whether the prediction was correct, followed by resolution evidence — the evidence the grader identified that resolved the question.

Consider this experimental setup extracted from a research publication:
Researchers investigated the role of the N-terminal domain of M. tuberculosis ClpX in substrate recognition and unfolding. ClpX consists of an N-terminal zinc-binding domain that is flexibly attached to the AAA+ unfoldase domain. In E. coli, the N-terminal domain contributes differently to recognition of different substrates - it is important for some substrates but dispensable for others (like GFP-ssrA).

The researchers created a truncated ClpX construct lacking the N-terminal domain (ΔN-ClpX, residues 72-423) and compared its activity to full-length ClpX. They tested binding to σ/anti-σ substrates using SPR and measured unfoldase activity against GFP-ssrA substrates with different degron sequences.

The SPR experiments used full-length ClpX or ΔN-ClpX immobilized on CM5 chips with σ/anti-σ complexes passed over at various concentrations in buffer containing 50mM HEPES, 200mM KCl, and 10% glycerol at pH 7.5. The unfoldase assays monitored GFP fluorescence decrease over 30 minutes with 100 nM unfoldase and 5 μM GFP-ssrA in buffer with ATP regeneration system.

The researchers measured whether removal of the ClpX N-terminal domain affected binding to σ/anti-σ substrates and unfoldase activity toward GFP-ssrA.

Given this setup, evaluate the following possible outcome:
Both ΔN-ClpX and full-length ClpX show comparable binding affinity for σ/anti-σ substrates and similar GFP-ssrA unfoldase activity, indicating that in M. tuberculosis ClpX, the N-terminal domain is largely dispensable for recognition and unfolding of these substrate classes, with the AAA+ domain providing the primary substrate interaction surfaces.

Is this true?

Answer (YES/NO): NO